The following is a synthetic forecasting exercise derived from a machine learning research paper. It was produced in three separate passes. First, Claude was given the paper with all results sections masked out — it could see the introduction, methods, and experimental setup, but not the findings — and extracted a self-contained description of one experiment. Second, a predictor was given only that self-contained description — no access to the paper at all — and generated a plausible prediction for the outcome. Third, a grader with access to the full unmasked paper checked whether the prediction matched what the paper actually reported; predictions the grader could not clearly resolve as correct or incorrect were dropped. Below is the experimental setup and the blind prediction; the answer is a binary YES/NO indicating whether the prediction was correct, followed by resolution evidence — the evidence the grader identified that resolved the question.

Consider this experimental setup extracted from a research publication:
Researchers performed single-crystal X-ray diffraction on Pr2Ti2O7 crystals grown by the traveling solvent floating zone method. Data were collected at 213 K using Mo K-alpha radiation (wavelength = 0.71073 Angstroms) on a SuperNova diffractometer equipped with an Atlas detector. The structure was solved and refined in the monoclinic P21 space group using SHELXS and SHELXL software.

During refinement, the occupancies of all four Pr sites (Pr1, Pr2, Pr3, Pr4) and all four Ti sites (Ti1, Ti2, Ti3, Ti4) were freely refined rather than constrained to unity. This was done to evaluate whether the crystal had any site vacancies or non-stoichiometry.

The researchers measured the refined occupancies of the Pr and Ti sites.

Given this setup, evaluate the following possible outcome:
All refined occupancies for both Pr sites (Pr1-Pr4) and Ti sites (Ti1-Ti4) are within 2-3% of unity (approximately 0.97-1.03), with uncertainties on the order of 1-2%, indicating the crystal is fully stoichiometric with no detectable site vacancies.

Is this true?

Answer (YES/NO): NO